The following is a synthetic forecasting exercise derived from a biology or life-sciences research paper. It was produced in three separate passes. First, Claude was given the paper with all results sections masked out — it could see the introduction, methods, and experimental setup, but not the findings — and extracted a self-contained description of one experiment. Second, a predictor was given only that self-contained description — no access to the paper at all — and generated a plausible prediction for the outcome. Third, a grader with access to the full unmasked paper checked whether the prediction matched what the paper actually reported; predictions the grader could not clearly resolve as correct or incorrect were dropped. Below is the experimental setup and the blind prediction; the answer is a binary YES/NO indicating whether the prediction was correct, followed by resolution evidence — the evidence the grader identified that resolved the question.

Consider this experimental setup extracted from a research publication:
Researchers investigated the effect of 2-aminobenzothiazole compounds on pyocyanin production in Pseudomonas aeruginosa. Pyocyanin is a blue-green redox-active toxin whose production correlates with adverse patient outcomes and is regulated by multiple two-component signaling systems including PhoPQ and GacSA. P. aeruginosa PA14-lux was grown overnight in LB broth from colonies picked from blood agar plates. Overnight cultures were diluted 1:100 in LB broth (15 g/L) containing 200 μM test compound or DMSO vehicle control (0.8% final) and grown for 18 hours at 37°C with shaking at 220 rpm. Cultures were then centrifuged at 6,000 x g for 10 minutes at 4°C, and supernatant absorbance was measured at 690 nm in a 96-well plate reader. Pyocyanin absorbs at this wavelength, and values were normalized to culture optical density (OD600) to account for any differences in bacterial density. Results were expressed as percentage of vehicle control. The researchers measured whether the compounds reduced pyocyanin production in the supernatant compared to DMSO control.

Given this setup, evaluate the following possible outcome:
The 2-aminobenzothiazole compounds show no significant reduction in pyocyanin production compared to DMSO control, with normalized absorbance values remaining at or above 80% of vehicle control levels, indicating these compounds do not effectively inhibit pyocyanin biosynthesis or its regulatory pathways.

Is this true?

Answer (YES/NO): NO